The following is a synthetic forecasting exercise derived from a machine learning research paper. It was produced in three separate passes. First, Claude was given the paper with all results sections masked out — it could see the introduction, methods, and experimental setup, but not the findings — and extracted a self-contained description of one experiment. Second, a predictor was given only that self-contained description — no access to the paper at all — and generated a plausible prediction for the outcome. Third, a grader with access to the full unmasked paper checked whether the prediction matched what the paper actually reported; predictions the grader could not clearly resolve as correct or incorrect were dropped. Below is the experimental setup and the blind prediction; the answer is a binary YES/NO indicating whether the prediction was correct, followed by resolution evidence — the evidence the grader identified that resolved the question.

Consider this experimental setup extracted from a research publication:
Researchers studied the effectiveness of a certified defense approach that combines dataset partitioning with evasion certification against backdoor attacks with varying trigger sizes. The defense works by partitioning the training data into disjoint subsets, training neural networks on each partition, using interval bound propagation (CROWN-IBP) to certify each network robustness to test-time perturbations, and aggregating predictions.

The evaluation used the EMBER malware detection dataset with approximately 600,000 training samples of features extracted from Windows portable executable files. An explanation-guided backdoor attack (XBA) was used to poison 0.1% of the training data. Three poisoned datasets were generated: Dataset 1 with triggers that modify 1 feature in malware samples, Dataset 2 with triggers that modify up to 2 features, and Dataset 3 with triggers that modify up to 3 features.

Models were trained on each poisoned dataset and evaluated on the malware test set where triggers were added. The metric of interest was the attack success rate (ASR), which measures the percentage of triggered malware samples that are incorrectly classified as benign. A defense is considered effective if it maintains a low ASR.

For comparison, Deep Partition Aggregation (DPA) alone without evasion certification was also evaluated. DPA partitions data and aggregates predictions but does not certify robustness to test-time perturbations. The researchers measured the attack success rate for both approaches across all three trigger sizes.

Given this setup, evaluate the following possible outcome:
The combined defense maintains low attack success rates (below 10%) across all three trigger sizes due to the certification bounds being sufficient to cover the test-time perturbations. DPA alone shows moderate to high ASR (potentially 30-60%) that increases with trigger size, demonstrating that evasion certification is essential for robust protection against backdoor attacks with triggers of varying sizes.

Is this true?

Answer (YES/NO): NO